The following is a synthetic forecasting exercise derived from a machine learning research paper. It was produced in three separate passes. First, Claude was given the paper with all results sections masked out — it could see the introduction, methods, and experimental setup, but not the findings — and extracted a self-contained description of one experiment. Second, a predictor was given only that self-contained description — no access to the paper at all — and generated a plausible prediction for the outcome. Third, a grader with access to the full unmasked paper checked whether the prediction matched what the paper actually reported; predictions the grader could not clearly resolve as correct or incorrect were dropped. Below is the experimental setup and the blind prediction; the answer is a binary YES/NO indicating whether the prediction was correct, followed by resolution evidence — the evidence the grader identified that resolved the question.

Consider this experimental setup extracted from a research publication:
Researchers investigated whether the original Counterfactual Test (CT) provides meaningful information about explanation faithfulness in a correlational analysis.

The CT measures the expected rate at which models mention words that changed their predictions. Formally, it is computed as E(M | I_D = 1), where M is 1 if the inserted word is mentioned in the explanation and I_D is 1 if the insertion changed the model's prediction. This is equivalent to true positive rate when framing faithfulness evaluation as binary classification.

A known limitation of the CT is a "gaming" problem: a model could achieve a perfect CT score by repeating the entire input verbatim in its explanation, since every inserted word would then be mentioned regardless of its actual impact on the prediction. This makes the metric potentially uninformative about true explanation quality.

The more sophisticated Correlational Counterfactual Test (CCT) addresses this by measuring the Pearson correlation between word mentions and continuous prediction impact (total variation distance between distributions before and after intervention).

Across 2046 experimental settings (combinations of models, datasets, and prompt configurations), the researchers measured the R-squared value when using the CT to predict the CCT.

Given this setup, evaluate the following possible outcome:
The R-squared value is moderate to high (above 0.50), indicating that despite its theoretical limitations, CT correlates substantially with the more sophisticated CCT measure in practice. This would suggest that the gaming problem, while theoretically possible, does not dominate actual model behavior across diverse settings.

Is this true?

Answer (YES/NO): NO